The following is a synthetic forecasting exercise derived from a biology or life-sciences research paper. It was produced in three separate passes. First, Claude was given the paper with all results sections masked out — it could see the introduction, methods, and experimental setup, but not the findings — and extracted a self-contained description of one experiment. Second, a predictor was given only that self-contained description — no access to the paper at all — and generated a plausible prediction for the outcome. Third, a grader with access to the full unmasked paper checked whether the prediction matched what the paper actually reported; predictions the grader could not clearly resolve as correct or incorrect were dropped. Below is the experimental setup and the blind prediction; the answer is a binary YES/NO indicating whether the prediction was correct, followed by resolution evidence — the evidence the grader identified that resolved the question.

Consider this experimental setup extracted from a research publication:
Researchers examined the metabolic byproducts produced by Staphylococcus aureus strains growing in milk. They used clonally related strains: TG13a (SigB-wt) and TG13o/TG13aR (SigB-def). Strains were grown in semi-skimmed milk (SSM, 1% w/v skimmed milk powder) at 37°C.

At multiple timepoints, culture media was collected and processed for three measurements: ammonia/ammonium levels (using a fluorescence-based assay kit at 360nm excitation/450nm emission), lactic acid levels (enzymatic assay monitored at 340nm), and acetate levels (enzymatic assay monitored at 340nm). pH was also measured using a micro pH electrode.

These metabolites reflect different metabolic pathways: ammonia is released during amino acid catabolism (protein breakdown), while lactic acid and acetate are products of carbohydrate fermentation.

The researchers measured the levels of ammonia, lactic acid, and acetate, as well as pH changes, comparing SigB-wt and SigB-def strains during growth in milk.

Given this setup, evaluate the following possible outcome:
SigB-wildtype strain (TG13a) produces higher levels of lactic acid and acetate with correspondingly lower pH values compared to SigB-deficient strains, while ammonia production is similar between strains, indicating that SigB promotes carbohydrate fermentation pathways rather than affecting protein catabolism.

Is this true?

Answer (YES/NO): NO